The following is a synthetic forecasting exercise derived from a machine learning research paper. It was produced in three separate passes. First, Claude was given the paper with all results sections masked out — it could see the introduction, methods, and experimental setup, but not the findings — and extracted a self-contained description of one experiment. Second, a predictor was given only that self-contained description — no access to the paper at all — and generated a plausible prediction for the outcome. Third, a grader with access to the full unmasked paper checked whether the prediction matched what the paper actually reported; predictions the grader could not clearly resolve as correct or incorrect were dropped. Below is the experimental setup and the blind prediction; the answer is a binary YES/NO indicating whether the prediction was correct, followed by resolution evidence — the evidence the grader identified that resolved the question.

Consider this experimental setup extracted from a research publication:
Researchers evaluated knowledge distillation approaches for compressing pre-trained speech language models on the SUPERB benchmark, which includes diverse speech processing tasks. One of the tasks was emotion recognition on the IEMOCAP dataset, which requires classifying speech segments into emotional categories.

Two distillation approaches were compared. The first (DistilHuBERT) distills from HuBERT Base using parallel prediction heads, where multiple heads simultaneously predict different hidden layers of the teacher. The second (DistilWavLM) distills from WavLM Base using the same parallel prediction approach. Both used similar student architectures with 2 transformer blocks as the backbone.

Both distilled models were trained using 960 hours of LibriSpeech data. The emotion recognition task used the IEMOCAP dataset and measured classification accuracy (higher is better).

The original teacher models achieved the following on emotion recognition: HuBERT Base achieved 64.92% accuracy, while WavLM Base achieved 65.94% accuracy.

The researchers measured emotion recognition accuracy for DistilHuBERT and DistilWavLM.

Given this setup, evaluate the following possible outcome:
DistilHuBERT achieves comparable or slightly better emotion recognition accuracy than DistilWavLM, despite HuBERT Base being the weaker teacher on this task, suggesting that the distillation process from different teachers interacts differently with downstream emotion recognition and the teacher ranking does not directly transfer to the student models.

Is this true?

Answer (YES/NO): NO